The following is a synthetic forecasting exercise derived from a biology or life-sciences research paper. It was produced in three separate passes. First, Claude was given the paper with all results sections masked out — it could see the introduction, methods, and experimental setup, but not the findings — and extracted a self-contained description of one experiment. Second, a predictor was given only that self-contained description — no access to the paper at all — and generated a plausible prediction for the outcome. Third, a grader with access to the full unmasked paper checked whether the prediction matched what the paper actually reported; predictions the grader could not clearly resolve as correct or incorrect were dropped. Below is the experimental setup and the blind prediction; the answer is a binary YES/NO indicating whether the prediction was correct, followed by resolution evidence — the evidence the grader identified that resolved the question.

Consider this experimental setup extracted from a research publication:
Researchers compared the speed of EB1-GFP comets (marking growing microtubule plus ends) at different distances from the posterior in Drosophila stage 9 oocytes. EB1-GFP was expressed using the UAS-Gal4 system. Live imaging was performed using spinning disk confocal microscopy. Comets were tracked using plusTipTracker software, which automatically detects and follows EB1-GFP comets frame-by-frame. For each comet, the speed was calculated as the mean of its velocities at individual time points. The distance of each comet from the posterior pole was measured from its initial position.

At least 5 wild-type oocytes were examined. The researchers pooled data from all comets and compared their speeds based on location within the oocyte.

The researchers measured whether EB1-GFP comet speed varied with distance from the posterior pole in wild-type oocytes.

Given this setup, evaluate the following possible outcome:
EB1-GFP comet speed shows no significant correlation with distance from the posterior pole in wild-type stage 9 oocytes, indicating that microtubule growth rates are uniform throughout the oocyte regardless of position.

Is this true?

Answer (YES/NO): NO